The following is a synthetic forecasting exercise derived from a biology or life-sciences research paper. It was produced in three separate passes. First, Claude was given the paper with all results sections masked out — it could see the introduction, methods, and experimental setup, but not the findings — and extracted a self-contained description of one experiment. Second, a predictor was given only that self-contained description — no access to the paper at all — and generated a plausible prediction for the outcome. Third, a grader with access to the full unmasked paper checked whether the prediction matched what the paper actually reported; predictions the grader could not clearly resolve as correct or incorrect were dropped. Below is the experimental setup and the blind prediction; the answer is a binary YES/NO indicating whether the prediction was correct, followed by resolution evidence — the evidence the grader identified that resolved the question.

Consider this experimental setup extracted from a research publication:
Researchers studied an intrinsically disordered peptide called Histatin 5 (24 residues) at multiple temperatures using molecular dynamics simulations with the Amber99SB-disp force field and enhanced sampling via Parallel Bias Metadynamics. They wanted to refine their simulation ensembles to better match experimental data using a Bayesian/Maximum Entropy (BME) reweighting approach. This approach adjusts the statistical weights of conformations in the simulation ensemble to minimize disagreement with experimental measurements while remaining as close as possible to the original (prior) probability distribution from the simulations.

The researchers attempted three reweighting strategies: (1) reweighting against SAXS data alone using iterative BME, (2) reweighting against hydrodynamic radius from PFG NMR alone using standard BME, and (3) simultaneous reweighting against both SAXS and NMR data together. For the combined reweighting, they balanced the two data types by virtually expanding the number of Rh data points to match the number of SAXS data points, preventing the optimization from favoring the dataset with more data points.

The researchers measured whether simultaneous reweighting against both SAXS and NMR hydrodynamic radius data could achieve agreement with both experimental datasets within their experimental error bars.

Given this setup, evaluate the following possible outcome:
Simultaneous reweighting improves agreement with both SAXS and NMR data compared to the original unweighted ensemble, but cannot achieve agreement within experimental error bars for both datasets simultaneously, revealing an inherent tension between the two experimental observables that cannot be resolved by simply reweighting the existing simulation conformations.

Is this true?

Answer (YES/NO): NO